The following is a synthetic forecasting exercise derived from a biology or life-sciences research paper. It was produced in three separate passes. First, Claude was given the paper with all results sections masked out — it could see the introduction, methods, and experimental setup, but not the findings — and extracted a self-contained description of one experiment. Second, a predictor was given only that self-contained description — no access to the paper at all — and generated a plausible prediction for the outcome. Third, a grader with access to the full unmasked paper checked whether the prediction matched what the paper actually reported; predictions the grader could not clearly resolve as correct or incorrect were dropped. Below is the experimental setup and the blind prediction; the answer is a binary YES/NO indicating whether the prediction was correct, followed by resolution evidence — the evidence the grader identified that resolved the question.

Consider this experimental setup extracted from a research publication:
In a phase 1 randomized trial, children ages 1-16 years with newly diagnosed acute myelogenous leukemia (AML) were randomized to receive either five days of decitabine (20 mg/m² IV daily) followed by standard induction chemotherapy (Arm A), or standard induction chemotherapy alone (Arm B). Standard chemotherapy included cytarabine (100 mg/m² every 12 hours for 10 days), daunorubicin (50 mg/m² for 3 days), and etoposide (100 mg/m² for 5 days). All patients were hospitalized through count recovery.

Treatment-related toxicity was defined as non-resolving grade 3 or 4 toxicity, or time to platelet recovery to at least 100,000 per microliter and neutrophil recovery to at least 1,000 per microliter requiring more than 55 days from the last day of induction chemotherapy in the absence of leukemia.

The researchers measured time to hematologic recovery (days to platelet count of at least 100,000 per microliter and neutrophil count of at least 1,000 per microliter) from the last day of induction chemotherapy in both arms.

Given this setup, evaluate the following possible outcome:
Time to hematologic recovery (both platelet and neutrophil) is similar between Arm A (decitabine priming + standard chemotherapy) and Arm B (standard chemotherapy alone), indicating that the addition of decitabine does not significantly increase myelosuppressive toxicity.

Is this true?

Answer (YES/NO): NO